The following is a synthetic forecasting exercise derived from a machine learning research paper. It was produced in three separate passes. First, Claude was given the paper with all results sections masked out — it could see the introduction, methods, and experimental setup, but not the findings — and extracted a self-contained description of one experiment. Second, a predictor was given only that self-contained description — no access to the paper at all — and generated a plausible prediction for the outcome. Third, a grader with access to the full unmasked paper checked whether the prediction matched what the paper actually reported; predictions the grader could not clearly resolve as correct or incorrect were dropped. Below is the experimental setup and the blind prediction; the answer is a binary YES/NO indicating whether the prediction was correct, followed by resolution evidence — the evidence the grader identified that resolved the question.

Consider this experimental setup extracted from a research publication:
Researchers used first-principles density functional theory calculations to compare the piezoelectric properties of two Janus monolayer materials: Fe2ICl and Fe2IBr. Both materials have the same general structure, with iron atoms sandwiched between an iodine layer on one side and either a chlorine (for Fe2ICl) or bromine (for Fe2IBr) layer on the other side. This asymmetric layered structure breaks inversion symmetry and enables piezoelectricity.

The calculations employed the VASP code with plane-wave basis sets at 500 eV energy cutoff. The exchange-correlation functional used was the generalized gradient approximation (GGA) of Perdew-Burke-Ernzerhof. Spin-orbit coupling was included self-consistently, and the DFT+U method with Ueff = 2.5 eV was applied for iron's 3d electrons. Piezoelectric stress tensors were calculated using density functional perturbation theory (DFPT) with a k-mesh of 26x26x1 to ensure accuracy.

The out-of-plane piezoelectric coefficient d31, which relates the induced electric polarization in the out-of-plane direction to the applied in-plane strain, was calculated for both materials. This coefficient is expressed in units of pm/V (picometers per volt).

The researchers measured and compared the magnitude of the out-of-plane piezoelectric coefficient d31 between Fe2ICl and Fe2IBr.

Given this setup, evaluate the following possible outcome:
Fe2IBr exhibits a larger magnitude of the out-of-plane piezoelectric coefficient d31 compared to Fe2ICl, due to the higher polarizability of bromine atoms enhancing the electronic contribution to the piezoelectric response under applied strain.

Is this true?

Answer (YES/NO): NO